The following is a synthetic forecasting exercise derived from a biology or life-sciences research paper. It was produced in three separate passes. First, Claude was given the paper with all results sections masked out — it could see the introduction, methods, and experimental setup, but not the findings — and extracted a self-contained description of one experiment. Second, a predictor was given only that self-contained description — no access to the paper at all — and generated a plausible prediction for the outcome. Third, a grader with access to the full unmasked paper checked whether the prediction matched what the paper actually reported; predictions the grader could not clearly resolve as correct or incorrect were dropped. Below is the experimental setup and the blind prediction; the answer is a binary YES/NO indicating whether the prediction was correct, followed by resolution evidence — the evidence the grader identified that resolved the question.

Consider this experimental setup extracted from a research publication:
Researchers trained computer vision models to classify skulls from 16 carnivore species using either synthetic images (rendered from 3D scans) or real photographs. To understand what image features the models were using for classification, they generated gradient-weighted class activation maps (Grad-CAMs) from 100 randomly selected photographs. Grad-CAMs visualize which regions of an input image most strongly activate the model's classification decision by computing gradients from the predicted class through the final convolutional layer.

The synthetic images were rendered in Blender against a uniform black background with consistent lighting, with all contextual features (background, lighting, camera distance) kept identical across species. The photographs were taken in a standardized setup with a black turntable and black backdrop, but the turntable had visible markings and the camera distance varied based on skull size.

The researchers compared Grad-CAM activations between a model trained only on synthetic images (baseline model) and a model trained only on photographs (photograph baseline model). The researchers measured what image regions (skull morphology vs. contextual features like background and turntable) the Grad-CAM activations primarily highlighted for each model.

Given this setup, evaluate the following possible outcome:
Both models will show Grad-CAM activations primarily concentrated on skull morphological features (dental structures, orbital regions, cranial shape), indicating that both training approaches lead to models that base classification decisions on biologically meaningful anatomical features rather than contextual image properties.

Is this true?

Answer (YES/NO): NO